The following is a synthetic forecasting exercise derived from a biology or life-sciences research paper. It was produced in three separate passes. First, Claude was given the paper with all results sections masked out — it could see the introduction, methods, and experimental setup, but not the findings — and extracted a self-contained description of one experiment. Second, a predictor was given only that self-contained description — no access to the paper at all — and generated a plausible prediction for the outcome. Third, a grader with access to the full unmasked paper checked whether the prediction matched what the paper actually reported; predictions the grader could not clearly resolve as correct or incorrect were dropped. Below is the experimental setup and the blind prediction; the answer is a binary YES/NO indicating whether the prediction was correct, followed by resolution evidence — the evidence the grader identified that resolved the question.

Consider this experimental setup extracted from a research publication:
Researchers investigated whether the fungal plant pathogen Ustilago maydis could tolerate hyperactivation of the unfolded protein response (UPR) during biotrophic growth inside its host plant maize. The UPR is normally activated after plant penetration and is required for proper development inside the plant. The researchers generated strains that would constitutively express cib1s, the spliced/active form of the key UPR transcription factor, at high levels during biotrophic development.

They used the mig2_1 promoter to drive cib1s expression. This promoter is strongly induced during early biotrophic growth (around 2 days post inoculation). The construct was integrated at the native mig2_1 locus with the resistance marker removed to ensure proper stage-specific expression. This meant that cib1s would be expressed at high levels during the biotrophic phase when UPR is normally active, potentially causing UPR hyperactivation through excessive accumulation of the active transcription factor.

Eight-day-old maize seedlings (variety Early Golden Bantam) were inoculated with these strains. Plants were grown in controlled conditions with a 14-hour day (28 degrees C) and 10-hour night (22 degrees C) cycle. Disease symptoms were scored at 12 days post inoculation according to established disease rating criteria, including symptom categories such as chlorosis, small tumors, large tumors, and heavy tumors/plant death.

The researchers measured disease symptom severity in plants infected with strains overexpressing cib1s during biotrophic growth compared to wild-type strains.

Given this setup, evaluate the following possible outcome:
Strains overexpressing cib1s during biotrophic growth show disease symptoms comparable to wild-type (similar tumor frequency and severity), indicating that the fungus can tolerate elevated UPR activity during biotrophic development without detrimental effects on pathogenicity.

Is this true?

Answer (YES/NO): YES